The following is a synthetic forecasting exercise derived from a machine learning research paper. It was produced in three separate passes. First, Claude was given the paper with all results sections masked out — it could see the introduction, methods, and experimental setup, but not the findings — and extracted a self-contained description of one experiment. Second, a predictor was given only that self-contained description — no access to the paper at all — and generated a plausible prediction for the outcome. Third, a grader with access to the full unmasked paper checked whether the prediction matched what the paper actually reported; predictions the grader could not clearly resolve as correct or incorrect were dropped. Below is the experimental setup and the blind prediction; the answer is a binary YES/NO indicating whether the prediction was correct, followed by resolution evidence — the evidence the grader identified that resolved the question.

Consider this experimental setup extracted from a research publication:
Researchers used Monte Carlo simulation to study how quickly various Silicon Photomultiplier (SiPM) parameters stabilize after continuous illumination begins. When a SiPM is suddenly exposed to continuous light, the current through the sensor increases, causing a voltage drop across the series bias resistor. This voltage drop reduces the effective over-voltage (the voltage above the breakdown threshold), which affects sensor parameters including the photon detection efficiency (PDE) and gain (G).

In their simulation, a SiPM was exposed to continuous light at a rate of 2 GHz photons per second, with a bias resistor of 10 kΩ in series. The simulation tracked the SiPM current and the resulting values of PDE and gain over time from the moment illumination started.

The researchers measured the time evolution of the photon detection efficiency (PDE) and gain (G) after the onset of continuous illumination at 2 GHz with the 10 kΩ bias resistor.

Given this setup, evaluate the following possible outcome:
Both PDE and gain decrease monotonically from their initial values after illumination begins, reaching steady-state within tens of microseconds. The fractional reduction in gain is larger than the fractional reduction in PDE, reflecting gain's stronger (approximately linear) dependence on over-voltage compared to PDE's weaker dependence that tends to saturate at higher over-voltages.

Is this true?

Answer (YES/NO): NO